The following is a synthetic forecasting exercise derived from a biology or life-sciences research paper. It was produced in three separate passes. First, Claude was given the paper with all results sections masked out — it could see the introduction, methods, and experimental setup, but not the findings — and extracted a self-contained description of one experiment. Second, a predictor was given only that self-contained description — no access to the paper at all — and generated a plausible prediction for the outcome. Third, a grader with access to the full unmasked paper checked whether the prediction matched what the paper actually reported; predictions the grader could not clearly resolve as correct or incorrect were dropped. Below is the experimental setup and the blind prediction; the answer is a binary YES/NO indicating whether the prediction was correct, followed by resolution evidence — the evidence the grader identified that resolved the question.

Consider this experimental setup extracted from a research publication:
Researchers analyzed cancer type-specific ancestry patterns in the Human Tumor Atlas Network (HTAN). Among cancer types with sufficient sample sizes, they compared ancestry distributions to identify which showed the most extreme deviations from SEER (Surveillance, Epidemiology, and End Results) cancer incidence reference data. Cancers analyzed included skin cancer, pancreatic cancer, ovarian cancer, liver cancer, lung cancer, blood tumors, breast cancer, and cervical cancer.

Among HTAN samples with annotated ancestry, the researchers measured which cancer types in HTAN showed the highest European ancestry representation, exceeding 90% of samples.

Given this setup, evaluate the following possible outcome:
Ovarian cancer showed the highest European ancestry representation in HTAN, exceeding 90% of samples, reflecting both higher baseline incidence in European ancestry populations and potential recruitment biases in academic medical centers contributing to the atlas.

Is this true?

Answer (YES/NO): NO